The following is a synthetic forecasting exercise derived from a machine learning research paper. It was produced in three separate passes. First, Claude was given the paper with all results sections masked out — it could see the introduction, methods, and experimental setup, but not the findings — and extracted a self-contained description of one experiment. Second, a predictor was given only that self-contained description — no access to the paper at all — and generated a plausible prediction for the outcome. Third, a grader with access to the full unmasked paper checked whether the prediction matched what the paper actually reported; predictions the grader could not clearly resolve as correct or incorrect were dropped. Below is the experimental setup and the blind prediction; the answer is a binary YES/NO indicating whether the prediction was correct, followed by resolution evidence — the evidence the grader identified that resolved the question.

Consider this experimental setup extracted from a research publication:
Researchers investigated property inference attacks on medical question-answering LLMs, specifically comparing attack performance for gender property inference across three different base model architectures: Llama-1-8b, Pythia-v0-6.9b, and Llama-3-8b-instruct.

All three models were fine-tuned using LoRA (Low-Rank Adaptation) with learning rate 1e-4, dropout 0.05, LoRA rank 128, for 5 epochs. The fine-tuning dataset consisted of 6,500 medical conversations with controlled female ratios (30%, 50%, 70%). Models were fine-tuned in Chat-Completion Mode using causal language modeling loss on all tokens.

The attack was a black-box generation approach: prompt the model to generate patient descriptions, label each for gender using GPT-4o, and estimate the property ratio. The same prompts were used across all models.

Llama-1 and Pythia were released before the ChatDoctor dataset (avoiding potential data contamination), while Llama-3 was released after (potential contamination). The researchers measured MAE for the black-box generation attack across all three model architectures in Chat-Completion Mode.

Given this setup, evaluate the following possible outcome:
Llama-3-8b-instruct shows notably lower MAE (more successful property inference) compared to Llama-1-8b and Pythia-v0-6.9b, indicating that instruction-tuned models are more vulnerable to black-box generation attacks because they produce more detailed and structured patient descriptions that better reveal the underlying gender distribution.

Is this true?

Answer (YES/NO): YES